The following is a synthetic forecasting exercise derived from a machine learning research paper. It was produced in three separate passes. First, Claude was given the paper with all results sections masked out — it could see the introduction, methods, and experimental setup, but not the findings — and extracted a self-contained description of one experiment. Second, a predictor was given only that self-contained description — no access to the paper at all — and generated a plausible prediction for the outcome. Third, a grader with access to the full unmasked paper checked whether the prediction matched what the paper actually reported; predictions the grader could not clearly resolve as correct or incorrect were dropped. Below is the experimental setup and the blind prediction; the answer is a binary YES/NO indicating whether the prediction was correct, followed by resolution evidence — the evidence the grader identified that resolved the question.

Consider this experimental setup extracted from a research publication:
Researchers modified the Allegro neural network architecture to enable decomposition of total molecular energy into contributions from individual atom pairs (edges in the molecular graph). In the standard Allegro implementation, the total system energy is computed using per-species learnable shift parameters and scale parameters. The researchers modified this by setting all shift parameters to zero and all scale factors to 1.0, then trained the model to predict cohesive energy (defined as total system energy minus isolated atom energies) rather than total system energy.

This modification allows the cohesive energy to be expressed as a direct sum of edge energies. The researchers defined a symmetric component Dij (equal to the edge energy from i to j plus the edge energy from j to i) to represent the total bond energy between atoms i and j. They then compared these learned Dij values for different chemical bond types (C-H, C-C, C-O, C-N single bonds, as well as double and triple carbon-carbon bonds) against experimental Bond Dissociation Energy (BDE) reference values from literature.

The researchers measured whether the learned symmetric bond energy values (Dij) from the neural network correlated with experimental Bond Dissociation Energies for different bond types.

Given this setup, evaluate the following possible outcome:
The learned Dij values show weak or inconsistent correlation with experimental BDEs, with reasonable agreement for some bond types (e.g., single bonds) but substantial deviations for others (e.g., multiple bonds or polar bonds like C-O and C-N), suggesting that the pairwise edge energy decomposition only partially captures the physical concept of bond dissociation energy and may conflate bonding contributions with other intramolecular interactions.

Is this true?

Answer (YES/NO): NO